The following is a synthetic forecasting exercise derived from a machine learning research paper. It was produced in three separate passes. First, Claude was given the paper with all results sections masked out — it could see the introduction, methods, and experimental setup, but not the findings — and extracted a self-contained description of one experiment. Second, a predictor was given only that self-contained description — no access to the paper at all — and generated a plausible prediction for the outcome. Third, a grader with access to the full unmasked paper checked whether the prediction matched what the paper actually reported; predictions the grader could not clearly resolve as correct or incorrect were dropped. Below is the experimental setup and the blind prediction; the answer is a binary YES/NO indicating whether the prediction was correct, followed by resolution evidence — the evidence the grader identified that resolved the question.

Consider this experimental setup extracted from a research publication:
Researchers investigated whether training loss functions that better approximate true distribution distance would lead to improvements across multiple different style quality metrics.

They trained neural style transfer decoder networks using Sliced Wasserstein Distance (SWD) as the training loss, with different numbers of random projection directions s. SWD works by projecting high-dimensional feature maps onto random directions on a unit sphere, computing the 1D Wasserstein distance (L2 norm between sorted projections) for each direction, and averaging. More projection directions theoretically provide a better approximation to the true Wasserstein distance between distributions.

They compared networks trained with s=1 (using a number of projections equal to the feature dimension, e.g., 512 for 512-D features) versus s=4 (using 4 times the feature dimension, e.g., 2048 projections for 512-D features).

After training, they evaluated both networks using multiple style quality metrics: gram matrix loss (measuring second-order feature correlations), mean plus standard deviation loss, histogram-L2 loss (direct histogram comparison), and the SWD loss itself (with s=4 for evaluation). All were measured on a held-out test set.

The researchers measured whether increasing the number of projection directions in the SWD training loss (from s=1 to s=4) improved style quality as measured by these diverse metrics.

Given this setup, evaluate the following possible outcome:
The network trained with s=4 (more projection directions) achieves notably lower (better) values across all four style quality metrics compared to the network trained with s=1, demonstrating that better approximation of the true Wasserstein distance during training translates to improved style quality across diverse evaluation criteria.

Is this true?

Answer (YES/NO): YES